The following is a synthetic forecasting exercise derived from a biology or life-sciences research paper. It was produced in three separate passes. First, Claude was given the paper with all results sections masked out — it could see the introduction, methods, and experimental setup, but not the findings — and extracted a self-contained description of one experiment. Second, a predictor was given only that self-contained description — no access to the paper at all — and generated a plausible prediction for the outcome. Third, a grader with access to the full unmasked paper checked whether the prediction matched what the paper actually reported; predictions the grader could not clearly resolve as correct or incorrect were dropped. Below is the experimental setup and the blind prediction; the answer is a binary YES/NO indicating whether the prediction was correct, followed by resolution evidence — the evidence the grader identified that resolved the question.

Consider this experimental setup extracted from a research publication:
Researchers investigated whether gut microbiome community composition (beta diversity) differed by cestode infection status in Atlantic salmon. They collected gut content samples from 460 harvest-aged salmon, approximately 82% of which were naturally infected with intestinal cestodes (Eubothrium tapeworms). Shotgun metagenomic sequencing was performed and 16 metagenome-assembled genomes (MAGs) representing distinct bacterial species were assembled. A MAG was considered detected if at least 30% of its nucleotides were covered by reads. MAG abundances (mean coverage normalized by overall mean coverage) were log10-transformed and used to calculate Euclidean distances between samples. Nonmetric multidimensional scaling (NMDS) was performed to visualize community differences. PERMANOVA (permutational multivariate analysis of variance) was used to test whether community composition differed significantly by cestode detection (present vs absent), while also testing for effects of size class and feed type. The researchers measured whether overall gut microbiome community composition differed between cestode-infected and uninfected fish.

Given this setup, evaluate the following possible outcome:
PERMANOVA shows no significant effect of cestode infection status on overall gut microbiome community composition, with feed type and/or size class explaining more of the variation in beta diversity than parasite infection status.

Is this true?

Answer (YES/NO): NO